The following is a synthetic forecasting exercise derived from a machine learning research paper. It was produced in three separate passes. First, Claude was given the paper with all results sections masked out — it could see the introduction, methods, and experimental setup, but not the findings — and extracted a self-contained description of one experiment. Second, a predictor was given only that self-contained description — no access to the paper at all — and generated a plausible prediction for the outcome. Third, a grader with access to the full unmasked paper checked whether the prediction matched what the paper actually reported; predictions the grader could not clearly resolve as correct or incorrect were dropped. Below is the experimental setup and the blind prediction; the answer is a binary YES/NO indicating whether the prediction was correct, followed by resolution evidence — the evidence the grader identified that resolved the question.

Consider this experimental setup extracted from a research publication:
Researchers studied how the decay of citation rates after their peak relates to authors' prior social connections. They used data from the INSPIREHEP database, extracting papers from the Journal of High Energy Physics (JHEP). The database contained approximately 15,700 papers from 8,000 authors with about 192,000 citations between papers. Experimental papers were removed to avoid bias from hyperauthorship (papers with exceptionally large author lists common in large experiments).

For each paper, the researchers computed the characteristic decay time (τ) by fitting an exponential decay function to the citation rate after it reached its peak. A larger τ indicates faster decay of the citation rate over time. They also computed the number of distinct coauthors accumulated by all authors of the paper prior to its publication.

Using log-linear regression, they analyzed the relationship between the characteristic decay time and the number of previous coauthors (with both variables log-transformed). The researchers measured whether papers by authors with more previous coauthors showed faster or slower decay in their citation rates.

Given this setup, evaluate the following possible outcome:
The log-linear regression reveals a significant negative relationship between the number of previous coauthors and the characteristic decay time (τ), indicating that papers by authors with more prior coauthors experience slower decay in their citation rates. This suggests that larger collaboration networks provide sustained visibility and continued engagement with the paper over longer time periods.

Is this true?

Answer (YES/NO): NO